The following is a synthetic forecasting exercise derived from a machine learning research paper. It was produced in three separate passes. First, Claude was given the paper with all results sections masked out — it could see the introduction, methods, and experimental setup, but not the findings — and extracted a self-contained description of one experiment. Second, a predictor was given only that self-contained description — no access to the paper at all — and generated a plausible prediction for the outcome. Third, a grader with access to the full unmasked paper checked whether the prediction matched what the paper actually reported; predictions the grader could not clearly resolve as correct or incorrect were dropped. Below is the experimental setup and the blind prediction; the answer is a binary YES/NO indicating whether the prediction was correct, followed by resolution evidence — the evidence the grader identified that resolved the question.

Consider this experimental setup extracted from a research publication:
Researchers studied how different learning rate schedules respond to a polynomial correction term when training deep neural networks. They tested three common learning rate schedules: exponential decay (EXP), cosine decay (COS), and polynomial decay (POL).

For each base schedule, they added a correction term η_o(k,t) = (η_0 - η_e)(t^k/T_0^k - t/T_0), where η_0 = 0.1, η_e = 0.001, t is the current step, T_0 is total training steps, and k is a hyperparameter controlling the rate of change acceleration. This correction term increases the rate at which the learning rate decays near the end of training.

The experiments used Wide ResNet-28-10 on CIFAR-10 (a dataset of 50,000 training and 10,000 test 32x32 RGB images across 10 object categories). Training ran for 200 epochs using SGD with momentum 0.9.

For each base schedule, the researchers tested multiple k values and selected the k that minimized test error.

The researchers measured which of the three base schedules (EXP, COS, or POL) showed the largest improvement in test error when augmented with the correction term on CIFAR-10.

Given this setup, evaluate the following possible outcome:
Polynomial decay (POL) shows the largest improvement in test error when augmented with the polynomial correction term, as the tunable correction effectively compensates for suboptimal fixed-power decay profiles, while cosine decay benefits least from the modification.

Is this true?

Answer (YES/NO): YES